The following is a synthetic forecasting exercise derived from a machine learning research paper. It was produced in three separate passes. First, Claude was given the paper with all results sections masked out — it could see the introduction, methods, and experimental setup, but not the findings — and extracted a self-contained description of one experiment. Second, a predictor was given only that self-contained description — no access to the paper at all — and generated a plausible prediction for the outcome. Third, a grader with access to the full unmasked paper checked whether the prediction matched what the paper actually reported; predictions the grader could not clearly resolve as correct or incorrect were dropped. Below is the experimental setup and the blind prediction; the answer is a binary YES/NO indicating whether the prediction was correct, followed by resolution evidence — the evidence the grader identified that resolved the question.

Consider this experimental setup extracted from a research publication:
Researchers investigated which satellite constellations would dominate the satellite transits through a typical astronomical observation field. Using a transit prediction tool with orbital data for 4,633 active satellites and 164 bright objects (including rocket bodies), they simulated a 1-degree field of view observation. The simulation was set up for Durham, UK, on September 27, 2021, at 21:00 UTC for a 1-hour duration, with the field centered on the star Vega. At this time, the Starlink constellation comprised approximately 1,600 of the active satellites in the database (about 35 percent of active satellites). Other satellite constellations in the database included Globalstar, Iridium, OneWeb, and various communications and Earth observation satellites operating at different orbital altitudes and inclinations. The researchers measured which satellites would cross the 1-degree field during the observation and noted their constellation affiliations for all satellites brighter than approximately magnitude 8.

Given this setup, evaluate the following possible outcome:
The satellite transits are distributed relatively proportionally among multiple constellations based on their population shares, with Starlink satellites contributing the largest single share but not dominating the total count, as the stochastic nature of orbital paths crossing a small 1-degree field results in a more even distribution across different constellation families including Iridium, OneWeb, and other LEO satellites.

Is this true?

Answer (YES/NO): NO